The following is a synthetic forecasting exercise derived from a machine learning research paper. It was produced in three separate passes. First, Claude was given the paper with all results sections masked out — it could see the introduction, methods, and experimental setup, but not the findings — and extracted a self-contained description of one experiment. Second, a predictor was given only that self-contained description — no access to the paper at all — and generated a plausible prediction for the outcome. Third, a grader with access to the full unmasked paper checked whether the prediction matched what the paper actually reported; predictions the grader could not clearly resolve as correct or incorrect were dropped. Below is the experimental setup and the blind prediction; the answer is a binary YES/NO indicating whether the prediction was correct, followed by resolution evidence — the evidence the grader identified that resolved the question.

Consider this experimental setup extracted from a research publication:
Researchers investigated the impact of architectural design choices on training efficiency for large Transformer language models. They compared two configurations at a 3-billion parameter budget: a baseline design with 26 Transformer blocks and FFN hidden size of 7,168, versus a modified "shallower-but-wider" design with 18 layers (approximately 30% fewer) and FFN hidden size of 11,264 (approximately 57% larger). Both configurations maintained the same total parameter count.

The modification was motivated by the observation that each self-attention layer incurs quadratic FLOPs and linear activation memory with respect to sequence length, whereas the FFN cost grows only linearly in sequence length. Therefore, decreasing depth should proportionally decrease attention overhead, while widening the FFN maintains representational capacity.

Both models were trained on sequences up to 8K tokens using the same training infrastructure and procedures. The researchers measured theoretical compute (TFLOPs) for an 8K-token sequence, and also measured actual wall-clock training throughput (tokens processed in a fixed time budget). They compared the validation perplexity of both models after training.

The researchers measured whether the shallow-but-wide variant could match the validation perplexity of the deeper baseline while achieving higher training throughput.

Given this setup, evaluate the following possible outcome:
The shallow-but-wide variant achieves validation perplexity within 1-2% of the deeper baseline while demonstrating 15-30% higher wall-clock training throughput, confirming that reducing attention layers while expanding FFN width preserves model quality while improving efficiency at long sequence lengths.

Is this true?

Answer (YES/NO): YES